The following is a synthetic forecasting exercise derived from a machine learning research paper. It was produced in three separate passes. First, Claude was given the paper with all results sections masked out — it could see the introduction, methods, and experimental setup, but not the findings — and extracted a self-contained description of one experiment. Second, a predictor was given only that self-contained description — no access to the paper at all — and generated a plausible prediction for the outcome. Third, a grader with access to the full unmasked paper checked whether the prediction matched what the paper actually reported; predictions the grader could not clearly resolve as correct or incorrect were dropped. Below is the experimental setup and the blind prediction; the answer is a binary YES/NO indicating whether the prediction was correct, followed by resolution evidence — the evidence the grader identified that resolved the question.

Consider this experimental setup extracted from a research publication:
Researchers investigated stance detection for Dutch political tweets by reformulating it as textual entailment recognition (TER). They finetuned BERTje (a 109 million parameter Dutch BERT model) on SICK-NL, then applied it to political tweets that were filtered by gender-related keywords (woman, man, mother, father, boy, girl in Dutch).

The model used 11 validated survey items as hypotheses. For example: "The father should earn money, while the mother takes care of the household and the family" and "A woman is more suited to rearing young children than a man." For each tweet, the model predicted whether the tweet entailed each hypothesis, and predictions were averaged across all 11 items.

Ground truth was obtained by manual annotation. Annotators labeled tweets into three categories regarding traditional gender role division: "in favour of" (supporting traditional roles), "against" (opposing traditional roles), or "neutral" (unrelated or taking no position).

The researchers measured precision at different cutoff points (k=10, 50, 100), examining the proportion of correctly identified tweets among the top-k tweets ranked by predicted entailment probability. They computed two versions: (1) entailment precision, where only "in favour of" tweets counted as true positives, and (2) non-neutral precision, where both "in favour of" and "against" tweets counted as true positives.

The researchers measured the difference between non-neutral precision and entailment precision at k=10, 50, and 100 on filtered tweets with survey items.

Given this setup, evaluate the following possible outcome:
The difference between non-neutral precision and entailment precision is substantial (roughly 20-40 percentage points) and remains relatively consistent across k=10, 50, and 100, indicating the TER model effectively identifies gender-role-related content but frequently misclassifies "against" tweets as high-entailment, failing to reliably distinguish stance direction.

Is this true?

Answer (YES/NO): NO